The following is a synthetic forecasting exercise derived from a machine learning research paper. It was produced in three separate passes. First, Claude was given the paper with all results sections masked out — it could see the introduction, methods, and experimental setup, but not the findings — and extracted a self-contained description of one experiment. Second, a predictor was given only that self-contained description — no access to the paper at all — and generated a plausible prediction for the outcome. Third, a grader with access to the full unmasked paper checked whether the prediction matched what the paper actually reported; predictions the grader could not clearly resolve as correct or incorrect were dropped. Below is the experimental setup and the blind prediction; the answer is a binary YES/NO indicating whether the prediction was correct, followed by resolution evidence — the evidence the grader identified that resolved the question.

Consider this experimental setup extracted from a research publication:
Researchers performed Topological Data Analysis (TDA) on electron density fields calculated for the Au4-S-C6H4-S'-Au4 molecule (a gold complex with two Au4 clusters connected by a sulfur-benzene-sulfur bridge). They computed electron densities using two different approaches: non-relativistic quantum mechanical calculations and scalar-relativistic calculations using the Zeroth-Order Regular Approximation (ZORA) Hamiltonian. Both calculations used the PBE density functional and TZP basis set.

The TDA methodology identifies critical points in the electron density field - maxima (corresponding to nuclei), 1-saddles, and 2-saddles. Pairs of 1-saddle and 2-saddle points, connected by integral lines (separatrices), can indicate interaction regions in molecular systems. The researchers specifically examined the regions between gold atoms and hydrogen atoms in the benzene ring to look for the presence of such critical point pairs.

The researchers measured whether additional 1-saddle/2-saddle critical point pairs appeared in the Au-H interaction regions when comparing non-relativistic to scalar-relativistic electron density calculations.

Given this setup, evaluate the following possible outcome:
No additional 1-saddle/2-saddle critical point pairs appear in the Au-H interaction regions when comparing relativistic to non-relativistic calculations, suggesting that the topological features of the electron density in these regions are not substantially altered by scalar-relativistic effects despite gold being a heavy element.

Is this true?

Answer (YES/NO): NO